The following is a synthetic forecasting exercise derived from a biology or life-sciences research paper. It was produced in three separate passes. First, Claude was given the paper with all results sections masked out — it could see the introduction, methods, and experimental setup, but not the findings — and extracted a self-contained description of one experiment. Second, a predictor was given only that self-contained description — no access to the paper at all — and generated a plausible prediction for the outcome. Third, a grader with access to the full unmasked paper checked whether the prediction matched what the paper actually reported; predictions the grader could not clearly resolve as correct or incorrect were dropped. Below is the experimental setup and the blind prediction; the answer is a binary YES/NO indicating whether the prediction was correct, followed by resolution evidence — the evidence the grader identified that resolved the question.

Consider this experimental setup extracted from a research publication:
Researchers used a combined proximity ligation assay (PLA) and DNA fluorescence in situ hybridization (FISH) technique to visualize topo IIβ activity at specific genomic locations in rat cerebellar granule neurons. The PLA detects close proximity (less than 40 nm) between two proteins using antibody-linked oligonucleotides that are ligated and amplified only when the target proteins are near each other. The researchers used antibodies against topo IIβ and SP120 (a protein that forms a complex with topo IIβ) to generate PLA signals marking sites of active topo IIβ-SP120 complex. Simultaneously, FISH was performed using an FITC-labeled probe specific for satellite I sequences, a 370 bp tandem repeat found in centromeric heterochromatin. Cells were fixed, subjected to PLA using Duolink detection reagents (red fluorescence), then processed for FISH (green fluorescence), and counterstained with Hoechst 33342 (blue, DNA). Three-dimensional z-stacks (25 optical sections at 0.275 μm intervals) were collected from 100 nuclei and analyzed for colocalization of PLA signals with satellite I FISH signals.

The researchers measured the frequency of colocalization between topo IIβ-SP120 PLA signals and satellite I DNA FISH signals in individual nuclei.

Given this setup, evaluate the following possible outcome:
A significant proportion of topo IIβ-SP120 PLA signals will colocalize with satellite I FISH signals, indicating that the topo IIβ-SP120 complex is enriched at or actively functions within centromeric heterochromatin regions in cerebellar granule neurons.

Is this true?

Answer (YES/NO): NO